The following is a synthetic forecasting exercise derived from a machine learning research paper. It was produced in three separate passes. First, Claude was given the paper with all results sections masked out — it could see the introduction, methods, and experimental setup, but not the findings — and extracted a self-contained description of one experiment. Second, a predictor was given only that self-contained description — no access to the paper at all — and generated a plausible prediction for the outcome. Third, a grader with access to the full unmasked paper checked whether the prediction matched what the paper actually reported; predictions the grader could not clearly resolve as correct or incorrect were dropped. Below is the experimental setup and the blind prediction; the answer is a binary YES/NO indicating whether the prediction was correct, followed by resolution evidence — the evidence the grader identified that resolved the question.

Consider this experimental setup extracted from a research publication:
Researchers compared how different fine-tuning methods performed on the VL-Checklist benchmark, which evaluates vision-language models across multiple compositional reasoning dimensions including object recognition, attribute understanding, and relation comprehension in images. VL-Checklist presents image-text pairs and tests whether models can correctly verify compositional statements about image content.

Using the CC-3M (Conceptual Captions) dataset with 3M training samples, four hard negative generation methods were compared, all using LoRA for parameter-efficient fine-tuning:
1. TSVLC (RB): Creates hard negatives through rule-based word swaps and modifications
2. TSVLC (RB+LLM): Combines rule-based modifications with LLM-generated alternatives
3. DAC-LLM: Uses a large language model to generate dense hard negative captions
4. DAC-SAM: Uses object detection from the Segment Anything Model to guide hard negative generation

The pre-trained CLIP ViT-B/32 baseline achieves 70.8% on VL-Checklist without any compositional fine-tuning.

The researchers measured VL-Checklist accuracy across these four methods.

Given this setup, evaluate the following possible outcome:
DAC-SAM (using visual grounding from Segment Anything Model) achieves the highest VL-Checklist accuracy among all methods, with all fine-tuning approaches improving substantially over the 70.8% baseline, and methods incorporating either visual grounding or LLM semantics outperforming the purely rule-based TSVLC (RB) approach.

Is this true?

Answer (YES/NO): YES